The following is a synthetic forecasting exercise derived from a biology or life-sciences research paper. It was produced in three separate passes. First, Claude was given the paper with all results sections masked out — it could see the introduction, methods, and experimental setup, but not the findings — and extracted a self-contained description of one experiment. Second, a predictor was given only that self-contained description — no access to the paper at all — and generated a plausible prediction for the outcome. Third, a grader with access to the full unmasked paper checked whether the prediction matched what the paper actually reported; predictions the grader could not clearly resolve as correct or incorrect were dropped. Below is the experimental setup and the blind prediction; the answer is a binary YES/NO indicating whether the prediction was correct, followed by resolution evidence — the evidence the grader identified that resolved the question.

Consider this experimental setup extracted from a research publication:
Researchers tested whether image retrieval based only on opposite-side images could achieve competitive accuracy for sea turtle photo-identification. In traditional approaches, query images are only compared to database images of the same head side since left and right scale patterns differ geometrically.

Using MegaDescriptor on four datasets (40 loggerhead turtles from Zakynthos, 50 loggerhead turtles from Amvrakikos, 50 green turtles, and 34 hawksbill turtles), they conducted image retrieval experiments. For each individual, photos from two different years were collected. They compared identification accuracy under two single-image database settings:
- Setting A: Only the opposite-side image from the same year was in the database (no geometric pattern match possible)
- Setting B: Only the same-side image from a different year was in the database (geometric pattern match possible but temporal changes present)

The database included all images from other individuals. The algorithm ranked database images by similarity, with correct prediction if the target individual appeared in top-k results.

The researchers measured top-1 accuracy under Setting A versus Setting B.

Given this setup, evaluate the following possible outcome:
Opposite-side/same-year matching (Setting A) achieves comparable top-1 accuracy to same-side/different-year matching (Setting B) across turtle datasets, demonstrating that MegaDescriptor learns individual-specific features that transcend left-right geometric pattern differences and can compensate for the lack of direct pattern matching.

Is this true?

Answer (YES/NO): NO